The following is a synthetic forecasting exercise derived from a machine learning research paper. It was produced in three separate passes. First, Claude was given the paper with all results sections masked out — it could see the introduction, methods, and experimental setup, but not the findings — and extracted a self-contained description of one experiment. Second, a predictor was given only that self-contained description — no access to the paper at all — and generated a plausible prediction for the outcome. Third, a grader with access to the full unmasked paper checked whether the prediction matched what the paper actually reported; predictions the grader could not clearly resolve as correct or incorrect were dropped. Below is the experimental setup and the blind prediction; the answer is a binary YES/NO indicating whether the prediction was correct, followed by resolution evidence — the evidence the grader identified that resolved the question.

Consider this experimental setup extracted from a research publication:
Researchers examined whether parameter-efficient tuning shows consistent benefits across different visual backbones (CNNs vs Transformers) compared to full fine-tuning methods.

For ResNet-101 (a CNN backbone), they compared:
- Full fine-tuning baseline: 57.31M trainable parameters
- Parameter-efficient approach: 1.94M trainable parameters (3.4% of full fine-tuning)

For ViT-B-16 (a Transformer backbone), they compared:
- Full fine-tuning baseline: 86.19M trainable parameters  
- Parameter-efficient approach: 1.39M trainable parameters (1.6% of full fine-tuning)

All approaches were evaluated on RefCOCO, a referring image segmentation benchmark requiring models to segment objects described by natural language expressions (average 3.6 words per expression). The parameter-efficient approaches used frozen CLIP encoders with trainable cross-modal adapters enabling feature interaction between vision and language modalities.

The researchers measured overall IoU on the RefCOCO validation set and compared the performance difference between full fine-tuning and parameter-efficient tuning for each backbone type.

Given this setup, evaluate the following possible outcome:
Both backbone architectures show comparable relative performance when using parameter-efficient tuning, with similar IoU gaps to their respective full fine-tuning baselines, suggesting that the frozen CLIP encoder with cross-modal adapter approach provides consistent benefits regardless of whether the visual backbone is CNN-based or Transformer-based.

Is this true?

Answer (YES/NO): NO